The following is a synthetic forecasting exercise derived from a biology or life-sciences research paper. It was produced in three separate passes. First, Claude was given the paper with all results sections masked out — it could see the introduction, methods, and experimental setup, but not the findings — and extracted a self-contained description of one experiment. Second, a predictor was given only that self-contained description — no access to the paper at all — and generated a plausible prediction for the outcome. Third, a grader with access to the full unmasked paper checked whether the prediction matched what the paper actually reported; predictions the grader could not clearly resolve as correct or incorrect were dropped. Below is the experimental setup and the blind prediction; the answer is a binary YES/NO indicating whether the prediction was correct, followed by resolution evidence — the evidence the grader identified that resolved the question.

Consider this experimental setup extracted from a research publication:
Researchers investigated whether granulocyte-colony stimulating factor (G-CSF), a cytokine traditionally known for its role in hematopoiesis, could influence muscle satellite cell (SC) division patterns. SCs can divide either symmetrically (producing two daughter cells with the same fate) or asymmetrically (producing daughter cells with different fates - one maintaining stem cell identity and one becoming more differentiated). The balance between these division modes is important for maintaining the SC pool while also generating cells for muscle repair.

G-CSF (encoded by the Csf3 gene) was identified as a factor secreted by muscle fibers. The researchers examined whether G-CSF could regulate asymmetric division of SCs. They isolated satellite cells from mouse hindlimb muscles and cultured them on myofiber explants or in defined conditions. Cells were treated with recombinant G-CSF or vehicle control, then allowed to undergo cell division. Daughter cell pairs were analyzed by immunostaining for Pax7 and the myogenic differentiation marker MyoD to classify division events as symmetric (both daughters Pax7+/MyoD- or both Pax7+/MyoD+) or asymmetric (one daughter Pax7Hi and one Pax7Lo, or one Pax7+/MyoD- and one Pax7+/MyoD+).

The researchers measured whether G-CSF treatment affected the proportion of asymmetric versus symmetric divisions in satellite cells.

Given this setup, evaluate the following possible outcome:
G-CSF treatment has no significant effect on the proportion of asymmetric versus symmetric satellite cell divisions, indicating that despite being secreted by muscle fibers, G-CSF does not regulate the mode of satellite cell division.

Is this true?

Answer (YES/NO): NO